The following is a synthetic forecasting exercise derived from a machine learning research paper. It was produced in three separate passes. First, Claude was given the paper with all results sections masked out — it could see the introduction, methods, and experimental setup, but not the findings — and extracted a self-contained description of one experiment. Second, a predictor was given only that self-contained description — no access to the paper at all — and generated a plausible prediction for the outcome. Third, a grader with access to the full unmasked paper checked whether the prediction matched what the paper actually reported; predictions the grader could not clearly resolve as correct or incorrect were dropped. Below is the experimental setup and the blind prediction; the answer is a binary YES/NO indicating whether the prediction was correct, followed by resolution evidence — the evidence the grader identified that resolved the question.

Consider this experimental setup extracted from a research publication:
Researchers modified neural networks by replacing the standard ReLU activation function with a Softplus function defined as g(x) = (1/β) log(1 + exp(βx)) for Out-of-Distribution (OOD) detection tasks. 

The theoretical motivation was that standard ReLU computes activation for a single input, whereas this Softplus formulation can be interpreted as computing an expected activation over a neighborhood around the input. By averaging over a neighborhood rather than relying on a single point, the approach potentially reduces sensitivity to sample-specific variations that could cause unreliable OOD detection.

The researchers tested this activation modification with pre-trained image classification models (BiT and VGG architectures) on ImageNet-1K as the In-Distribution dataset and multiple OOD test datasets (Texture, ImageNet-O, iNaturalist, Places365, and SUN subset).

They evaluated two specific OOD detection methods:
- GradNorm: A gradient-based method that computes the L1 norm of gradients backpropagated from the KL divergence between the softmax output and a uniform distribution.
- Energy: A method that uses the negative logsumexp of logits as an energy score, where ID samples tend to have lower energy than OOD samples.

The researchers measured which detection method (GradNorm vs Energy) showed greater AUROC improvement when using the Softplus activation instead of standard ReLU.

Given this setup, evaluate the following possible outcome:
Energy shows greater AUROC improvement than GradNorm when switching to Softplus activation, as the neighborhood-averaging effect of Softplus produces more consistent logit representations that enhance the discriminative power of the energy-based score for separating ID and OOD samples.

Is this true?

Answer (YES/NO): NO